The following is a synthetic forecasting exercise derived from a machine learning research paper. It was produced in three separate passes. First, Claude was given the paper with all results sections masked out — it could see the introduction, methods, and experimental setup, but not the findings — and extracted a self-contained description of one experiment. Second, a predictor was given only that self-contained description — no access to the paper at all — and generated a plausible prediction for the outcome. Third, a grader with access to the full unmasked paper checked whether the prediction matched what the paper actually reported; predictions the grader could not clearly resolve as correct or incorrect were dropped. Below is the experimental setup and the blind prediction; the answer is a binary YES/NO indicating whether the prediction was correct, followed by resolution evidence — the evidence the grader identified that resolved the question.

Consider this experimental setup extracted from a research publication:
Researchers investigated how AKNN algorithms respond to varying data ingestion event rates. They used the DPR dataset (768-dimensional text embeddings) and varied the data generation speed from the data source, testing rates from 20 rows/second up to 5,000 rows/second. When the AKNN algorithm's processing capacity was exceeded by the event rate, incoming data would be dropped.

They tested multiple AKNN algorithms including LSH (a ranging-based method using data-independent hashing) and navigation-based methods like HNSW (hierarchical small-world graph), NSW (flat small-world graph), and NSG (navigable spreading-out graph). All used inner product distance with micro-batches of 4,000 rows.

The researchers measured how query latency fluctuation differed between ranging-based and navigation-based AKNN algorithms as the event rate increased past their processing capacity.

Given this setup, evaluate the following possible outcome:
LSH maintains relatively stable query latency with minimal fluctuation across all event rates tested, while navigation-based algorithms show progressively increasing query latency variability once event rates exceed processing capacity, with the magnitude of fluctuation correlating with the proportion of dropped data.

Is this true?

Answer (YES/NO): NO